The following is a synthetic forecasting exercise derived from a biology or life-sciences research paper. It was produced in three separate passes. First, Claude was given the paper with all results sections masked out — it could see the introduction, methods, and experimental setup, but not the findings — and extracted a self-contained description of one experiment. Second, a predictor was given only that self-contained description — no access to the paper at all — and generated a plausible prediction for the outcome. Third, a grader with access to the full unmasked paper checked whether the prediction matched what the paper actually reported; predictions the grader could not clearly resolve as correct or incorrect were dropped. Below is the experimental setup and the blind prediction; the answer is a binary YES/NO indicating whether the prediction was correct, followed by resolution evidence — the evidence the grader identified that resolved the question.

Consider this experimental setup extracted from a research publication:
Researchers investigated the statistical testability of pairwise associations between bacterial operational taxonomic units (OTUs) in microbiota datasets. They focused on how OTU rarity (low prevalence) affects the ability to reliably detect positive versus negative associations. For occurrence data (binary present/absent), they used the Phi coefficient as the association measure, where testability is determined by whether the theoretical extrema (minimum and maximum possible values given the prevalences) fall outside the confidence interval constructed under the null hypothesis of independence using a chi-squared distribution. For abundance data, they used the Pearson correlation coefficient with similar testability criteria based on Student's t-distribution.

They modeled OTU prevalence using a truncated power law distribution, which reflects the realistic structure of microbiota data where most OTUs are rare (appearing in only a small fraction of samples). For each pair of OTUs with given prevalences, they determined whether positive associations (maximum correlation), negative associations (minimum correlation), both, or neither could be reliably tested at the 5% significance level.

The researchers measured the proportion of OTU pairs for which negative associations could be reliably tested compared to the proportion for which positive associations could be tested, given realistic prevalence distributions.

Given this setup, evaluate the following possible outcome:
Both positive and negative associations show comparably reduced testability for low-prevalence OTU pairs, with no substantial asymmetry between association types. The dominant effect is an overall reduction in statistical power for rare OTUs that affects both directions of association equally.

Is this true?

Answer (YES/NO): NO